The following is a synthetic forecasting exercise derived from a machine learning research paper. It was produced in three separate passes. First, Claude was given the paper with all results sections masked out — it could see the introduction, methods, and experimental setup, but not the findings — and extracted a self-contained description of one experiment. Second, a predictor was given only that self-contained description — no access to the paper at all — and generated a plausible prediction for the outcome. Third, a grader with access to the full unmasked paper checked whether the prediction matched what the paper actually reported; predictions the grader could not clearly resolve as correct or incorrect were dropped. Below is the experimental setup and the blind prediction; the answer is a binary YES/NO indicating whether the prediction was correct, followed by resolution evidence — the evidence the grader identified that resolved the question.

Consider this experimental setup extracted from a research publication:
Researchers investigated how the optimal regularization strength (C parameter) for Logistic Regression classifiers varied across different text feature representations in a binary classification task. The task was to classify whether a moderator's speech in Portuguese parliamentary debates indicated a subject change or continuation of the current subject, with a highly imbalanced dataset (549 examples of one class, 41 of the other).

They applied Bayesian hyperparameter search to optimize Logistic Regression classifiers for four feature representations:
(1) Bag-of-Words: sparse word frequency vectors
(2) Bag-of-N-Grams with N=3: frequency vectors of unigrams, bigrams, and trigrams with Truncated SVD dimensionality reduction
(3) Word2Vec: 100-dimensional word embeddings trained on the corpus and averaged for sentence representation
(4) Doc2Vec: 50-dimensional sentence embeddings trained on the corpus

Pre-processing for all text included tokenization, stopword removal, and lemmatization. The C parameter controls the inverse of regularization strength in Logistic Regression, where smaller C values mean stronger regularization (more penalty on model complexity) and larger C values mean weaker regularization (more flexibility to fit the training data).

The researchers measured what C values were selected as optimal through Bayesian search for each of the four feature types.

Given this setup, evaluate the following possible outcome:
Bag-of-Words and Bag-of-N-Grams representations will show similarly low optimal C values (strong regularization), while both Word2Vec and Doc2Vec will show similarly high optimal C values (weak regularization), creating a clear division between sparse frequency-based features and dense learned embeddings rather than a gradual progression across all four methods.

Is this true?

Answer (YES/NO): NO